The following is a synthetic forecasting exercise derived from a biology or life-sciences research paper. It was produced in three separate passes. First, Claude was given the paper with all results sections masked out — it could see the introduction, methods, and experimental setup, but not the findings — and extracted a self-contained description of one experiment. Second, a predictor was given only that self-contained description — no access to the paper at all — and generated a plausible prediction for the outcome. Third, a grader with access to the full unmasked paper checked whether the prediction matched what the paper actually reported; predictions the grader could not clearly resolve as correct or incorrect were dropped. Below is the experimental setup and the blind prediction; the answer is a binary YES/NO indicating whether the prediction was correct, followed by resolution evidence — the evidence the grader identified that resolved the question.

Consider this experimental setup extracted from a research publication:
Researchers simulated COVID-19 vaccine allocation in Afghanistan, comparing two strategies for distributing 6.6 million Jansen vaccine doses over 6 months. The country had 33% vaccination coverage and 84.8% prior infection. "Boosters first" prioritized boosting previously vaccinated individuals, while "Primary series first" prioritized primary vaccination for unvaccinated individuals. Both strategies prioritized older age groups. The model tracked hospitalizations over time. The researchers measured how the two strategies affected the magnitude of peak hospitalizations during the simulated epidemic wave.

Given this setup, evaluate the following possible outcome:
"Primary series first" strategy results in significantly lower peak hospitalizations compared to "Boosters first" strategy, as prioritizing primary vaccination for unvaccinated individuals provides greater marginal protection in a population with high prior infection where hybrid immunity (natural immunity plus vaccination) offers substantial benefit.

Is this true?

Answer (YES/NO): YES